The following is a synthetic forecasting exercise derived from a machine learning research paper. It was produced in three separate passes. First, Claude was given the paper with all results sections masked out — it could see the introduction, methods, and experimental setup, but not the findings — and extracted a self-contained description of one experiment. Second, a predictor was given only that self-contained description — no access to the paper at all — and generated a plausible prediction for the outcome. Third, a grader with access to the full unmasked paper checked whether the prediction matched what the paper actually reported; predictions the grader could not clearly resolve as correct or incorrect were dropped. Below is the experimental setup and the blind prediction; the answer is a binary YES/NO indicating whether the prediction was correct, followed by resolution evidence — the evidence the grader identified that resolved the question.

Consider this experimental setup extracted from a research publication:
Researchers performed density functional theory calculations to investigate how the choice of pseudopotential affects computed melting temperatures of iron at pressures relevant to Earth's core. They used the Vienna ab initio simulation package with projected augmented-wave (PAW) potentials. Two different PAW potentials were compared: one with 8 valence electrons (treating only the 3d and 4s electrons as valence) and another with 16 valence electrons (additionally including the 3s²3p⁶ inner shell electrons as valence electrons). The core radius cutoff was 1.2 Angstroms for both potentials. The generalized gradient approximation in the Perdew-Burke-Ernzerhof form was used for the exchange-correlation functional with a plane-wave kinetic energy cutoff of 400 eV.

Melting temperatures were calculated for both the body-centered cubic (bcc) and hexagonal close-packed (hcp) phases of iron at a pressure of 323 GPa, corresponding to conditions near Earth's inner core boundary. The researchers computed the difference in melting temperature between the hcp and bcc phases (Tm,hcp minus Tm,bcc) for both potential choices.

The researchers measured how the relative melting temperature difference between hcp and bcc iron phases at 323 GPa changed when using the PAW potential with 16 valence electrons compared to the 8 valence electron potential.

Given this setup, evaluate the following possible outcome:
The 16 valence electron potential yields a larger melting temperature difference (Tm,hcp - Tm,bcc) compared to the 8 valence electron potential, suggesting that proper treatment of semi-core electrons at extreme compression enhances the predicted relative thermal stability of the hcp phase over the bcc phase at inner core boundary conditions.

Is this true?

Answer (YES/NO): NO